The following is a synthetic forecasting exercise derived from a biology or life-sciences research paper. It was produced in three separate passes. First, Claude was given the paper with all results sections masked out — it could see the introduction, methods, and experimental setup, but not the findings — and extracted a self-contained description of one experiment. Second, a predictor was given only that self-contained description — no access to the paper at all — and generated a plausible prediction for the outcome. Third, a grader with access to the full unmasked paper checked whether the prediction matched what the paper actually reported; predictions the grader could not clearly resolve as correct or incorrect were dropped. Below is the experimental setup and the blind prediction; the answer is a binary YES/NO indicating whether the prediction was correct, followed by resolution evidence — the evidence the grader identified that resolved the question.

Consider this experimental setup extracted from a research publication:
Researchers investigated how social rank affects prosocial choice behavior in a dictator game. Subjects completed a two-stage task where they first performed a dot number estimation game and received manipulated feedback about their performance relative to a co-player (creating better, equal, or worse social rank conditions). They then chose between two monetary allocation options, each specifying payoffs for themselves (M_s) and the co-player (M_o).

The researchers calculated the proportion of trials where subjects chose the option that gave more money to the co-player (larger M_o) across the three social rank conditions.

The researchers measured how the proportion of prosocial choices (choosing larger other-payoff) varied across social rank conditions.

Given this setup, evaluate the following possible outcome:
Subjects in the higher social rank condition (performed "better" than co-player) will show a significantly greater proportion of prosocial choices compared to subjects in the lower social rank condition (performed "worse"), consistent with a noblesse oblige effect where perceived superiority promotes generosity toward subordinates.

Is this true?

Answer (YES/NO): NO